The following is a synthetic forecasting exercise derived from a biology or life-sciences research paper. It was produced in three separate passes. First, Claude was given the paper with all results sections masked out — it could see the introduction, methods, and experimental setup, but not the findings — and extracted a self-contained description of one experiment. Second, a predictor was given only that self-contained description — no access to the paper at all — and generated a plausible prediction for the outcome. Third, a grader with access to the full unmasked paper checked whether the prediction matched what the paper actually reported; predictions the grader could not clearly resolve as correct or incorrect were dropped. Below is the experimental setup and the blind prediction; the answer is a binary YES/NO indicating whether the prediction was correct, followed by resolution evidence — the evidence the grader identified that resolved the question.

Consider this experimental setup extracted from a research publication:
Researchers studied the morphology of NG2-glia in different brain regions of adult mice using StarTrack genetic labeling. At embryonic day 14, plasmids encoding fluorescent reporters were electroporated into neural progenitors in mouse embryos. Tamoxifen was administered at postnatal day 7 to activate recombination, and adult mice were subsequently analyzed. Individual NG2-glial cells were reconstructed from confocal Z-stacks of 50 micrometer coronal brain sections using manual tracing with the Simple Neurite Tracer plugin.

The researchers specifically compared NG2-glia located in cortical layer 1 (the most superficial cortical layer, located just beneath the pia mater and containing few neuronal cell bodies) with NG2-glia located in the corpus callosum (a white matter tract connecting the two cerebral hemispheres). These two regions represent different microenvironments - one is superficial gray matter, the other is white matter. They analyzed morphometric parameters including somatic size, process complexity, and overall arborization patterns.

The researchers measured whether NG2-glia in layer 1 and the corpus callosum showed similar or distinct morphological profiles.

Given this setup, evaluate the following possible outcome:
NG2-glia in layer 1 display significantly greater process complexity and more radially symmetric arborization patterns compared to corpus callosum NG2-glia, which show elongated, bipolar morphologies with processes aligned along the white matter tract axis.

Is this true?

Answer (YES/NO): NO